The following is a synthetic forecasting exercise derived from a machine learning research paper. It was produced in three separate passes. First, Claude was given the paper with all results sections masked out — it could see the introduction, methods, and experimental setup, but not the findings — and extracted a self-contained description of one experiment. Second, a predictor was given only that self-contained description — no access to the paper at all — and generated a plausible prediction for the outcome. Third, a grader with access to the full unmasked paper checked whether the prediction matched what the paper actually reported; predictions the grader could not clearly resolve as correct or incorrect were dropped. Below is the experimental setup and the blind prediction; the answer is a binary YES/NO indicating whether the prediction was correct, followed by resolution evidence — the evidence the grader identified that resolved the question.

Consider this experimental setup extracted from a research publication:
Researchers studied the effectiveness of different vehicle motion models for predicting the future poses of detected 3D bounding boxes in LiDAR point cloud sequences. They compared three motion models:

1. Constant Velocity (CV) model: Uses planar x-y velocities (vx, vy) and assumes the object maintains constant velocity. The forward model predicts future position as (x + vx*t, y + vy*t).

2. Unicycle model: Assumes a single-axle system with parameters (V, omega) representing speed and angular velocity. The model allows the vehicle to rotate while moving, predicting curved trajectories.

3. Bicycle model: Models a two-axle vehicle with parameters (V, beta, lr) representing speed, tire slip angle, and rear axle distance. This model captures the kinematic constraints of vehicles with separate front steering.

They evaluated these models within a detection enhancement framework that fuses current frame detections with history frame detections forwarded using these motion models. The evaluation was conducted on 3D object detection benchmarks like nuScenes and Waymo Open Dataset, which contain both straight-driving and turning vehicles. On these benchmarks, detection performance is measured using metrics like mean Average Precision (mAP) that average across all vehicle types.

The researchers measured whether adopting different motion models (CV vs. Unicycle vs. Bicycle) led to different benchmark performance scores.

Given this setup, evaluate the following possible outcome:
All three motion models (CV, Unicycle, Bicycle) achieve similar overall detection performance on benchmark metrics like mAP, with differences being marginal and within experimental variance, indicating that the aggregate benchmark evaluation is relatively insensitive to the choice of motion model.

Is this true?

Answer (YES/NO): YES